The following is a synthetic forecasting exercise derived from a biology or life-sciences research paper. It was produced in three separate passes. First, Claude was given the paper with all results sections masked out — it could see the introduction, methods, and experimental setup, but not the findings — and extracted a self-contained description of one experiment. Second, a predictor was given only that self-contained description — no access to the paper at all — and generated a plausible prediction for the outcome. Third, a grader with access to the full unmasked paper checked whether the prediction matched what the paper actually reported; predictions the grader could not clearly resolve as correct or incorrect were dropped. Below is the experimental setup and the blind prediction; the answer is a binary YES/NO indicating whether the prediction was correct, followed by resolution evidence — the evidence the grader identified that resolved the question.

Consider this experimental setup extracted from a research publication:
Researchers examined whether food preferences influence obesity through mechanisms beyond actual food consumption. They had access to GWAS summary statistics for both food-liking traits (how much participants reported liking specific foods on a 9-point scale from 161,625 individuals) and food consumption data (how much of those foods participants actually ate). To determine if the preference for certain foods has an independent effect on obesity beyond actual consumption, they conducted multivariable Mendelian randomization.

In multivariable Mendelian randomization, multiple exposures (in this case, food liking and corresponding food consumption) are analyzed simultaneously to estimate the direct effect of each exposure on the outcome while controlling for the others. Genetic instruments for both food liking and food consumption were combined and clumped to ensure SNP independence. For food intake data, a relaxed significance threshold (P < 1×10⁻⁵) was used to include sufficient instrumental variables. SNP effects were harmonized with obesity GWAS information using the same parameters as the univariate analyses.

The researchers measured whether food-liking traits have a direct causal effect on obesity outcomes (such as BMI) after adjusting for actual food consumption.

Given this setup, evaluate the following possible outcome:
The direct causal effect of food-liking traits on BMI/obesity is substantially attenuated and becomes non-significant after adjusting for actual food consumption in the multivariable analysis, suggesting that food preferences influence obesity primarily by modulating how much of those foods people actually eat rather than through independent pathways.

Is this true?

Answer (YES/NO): NO